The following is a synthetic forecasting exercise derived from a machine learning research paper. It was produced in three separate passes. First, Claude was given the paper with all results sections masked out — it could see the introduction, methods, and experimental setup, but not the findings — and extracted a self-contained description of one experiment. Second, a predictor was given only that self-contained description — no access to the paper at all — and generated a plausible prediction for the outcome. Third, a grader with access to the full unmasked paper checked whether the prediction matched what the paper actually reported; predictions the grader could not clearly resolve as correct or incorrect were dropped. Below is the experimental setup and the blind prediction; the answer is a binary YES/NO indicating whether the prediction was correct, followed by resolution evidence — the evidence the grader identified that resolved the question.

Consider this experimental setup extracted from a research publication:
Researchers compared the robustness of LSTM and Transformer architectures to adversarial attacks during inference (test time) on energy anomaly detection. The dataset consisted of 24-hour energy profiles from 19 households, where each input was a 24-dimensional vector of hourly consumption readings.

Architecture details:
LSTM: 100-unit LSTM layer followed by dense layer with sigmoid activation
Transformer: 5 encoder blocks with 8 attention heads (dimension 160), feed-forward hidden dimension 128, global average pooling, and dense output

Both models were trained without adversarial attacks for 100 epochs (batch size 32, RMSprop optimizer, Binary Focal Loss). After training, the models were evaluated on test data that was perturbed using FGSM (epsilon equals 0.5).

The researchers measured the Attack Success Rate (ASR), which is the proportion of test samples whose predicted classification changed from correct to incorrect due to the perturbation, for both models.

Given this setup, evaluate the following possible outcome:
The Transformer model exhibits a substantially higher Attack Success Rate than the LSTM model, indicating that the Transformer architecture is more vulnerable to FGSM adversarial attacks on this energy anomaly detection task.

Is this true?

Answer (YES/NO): YES